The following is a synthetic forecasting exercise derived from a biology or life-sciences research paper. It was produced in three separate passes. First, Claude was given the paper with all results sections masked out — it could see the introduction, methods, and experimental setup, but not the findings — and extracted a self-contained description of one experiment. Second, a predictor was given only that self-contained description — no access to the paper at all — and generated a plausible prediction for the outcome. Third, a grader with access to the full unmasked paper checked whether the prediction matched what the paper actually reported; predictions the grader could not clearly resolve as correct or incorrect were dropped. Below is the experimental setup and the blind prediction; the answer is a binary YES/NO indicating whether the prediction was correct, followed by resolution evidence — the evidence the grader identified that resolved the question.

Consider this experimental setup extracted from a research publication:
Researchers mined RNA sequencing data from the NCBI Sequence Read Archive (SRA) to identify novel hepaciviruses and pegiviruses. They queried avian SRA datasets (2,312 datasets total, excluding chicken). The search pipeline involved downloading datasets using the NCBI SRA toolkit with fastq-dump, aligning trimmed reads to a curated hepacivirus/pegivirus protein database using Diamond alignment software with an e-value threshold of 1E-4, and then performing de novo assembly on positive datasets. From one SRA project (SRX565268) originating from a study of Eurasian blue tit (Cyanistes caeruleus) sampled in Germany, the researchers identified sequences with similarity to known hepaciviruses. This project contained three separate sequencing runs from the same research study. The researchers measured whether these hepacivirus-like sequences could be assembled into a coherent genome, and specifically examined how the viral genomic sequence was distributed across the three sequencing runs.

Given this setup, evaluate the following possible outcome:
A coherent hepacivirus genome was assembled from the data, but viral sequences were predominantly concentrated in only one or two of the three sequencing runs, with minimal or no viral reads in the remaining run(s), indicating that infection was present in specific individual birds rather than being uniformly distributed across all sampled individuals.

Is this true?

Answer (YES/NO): NO